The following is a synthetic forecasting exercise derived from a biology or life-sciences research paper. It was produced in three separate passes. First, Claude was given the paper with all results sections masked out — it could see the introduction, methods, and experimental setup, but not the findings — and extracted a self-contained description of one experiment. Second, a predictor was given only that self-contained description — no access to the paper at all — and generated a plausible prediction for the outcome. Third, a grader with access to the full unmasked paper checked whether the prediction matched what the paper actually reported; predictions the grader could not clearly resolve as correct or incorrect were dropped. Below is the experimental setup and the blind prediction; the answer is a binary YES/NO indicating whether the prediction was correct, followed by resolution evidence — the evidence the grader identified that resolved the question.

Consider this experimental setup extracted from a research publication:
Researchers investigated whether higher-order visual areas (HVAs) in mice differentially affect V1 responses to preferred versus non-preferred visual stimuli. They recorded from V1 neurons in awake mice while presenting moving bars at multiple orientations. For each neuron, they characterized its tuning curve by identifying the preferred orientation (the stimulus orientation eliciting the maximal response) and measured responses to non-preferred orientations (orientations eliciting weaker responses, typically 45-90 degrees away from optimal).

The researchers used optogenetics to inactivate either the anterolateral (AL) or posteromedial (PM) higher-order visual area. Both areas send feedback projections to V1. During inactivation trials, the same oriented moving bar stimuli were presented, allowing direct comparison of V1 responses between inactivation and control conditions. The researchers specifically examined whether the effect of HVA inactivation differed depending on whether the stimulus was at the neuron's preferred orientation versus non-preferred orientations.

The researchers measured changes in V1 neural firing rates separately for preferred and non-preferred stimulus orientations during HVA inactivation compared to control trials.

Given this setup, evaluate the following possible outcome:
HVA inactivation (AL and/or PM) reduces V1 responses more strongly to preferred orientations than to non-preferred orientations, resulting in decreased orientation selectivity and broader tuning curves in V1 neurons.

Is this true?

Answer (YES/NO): NO